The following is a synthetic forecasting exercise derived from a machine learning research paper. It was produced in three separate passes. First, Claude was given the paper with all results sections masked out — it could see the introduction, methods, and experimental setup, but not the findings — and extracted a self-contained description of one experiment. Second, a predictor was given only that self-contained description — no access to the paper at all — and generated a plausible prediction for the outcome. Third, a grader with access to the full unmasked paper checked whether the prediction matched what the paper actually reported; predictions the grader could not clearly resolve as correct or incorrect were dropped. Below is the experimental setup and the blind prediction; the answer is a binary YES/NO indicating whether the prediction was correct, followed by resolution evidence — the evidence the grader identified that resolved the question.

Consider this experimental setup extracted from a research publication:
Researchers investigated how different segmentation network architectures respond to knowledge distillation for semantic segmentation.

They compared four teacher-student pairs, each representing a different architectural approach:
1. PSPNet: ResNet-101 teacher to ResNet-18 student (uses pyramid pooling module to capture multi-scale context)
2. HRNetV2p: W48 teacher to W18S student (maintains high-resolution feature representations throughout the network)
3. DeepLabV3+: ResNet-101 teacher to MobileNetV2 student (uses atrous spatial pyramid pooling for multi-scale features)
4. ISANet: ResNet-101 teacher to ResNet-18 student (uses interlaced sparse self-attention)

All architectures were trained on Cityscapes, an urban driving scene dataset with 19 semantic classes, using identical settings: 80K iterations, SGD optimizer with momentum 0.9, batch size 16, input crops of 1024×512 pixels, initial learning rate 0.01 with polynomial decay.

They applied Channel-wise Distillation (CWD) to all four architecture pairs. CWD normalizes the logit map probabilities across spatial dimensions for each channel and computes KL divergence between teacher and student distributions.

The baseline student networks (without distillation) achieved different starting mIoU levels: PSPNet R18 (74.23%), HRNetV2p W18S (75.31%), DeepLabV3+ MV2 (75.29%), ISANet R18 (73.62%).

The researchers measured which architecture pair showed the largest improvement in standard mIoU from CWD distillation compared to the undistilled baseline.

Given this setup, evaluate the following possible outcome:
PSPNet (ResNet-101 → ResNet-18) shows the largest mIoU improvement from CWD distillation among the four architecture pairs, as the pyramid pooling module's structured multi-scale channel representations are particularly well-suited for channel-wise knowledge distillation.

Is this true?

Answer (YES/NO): NO